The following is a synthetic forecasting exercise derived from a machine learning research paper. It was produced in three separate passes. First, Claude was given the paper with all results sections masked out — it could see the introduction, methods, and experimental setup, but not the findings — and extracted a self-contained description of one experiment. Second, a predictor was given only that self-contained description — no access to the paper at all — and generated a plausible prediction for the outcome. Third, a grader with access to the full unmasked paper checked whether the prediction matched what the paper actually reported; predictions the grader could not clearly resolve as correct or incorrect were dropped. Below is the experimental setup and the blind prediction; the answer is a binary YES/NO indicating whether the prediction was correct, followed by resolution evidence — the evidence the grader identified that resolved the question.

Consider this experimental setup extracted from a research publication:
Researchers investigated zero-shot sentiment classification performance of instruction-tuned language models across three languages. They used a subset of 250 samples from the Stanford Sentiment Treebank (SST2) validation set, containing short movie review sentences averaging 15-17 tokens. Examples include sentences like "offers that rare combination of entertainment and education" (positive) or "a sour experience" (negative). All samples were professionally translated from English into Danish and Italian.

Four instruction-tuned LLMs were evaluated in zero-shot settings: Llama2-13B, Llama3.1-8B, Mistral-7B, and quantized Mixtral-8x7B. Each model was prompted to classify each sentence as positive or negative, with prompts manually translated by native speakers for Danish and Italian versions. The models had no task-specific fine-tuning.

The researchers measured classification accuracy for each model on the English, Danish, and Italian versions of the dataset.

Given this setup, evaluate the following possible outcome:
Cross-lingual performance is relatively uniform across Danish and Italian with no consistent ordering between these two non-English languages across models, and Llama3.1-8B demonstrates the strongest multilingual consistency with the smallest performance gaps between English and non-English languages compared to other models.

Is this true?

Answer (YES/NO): NO